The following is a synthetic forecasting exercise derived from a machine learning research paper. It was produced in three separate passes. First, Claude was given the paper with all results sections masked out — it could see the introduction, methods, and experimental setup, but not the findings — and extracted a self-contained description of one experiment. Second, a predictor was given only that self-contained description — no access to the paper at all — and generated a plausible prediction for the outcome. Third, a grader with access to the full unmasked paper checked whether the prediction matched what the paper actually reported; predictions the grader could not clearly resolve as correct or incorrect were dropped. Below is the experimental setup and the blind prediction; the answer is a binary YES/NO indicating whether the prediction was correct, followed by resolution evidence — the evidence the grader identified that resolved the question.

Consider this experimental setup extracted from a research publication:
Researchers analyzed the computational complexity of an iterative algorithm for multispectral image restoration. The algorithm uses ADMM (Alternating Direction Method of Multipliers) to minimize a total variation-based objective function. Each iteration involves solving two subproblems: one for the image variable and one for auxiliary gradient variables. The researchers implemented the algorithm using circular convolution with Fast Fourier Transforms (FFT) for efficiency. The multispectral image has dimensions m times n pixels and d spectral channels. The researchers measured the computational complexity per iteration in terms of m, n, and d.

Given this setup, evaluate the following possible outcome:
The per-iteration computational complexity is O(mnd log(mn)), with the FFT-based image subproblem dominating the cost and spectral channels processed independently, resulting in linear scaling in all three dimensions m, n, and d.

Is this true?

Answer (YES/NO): YES